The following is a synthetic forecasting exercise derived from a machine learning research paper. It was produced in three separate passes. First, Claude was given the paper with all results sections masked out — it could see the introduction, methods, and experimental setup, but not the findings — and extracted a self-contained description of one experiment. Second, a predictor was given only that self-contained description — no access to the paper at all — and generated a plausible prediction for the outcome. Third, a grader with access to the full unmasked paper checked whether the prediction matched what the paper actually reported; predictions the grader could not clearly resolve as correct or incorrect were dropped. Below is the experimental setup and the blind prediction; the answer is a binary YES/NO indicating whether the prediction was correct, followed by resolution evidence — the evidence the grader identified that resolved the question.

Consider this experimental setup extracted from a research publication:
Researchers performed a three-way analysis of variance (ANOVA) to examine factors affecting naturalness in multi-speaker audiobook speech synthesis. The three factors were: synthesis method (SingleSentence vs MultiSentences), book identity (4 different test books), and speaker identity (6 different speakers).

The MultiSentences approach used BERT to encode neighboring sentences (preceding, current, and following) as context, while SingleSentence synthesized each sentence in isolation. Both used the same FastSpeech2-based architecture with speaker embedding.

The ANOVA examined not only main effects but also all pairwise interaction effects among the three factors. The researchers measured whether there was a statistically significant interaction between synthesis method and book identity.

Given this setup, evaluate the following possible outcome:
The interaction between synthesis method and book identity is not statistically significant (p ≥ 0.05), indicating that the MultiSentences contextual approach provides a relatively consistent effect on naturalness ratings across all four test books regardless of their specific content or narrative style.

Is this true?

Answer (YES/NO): NO